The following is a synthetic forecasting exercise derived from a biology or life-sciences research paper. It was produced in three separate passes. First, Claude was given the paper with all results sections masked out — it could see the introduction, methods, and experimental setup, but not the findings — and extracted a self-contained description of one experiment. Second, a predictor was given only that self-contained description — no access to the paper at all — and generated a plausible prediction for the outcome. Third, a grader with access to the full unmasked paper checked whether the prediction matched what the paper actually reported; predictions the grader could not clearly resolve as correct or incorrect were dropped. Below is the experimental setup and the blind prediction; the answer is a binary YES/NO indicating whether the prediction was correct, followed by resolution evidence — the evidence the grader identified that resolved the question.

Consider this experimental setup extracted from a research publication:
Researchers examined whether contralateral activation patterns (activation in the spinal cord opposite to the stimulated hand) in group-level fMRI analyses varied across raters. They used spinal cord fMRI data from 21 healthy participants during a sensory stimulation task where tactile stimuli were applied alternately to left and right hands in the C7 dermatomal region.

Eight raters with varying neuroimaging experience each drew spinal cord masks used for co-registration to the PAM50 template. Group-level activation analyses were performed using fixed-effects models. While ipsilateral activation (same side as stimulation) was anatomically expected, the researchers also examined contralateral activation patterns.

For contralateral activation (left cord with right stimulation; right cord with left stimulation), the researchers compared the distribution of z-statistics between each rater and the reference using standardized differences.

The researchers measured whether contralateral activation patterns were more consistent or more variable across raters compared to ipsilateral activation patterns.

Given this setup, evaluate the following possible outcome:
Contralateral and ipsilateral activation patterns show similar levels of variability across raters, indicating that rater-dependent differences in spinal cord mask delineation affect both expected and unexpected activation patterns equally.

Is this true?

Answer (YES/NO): NO